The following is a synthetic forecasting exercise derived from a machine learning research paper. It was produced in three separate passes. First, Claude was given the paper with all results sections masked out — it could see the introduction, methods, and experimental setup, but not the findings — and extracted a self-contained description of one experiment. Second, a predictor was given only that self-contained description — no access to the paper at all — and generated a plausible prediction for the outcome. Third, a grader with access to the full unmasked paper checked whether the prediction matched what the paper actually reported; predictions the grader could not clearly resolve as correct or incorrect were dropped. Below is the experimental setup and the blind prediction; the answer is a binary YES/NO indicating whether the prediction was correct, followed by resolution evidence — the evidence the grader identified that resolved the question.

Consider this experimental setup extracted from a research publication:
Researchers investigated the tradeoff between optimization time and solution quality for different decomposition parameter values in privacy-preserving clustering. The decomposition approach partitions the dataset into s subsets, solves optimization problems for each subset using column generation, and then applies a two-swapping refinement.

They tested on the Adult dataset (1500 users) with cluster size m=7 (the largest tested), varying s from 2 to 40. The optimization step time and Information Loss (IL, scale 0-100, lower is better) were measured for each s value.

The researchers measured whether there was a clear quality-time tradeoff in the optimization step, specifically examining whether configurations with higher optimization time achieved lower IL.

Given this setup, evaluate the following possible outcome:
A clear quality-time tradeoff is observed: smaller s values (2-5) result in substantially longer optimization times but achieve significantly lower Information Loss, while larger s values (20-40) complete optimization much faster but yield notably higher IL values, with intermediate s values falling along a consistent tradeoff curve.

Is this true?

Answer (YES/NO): NO